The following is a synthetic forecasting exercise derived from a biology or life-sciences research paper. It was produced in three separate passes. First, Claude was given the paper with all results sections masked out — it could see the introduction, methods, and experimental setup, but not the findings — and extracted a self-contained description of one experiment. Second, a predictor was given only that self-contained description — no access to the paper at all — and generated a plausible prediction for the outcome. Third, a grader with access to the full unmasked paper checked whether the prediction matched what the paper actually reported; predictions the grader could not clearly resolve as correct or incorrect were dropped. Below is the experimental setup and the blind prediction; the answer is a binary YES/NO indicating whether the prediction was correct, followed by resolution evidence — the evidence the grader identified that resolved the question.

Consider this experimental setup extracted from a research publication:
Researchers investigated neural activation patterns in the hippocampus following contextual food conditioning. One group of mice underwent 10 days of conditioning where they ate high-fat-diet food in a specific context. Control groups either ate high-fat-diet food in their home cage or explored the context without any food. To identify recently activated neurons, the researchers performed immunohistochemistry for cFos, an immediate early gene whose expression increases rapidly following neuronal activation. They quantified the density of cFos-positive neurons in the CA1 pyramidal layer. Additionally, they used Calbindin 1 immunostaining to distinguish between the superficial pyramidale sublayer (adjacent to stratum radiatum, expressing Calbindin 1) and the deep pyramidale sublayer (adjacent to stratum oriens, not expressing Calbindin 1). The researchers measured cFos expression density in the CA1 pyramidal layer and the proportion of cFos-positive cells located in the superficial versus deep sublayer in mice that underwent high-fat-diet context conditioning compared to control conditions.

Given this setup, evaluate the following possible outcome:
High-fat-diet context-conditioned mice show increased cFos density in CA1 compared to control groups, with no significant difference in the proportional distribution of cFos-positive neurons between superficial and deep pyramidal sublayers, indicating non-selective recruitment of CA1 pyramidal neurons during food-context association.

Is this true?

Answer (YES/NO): NO